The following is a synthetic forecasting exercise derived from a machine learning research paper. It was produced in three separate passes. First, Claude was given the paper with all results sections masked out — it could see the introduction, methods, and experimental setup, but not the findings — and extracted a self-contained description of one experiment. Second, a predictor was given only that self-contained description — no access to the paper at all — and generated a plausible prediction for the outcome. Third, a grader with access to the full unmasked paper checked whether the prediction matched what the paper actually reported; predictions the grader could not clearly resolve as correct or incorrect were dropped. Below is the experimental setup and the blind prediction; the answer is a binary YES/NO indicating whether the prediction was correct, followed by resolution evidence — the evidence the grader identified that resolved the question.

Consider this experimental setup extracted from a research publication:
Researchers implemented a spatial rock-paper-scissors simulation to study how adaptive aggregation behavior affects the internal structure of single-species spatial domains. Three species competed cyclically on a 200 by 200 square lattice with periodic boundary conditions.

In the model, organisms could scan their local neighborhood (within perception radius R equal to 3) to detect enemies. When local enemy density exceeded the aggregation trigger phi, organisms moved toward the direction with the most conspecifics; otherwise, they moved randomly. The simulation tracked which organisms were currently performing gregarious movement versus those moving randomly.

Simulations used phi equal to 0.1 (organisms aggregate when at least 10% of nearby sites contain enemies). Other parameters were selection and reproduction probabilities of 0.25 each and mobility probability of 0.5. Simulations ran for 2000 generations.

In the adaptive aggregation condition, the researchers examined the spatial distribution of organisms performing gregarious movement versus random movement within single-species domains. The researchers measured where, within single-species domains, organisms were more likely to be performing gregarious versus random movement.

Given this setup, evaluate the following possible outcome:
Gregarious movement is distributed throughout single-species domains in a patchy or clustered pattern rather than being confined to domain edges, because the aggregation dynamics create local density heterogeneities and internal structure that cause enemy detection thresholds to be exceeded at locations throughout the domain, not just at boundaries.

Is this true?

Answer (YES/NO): NO